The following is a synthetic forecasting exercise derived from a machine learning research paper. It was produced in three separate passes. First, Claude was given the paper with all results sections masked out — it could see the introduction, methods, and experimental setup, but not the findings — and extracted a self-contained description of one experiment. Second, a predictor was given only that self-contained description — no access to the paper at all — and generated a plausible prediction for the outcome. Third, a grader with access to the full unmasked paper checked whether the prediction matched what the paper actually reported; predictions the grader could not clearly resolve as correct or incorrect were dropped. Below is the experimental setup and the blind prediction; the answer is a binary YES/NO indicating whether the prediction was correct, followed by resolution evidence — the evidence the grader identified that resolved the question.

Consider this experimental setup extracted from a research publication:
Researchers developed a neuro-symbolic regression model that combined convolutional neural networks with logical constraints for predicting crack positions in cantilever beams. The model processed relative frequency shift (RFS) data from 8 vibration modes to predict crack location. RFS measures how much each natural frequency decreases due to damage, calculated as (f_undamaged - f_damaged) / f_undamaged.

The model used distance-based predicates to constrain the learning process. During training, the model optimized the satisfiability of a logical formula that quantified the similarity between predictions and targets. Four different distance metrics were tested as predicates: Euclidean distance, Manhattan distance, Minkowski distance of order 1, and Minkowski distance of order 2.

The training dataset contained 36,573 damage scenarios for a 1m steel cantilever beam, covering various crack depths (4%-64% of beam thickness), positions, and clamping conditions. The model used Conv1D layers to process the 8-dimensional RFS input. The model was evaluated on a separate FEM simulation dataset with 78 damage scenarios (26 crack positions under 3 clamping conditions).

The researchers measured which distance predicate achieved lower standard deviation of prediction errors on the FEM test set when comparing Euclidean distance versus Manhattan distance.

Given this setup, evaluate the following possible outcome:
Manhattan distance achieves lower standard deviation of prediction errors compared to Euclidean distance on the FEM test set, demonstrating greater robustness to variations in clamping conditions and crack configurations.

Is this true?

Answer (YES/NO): NO